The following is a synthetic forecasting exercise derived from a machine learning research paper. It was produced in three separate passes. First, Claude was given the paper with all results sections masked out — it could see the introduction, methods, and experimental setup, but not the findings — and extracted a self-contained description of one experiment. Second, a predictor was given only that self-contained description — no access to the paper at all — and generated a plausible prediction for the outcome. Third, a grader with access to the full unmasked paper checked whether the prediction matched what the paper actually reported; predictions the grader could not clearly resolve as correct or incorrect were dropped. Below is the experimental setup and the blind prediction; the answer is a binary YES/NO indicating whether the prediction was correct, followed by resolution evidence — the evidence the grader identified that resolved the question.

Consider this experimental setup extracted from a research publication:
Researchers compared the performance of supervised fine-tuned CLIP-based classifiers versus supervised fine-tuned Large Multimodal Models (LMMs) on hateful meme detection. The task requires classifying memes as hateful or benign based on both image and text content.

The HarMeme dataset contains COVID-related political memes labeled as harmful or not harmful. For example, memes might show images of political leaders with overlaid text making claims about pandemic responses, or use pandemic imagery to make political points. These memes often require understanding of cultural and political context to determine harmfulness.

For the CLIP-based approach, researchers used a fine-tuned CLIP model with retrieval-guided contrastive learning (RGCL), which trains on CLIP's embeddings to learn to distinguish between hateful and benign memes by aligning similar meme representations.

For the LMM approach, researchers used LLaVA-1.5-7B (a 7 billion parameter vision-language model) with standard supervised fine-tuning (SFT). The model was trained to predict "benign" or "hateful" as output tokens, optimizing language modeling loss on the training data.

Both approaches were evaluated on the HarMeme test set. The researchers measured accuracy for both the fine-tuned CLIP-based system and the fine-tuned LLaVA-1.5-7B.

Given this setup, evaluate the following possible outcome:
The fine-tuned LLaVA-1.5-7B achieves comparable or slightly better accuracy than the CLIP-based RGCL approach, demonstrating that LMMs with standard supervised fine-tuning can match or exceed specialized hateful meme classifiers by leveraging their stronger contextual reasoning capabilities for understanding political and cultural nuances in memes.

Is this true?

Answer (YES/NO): NO